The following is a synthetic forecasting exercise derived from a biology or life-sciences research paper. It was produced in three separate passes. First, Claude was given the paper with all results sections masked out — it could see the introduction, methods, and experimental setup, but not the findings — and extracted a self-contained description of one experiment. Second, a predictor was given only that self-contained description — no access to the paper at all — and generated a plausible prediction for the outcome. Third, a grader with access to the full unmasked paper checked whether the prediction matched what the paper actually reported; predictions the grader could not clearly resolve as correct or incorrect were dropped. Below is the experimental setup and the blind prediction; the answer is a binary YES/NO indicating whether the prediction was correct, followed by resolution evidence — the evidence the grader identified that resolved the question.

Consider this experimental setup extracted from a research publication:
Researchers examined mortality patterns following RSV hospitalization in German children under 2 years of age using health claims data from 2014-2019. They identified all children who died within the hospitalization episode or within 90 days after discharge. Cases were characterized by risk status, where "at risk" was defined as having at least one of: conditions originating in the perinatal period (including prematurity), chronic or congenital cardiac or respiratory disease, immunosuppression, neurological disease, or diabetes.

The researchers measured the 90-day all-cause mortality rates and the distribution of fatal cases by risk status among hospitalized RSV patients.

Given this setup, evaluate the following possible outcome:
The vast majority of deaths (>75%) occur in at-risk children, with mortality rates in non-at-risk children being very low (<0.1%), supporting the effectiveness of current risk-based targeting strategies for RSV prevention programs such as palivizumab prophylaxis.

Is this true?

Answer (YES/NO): YES